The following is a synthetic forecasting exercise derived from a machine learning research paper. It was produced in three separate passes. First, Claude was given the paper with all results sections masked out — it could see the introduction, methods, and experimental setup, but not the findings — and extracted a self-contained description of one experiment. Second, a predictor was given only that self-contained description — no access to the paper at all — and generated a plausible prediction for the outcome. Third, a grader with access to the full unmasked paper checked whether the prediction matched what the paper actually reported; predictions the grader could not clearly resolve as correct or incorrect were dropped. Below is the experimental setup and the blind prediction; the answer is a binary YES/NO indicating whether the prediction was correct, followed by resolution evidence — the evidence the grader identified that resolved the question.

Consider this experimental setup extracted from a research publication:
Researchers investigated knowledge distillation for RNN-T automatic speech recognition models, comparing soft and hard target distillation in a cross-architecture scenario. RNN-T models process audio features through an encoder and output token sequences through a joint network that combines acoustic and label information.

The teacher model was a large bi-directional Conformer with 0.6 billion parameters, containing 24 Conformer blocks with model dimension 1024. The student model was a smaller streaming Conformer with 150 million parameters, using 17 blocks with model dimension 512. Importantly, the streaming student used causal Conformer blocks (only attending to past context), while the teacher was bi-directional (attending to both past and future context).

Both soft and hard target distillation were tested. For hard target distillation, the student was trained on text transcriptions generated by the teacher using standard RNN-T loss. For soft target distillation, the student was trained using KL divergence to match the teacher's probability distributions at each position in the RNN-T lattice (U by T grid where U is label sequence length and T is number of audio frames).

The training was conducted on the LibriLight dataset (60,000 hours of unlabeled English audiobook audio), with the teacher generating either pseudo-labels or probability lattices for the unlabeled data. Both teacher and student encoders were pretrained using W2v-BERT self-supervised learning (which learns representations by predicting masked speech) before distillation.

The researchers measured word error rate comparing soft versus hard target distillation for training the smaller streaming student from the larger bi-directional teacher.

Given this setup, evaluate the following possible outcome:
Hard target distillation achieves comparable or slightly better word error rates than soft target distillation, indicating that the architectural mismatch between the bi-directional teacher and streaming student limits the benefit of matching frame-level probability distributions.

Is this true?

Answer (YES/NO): NO